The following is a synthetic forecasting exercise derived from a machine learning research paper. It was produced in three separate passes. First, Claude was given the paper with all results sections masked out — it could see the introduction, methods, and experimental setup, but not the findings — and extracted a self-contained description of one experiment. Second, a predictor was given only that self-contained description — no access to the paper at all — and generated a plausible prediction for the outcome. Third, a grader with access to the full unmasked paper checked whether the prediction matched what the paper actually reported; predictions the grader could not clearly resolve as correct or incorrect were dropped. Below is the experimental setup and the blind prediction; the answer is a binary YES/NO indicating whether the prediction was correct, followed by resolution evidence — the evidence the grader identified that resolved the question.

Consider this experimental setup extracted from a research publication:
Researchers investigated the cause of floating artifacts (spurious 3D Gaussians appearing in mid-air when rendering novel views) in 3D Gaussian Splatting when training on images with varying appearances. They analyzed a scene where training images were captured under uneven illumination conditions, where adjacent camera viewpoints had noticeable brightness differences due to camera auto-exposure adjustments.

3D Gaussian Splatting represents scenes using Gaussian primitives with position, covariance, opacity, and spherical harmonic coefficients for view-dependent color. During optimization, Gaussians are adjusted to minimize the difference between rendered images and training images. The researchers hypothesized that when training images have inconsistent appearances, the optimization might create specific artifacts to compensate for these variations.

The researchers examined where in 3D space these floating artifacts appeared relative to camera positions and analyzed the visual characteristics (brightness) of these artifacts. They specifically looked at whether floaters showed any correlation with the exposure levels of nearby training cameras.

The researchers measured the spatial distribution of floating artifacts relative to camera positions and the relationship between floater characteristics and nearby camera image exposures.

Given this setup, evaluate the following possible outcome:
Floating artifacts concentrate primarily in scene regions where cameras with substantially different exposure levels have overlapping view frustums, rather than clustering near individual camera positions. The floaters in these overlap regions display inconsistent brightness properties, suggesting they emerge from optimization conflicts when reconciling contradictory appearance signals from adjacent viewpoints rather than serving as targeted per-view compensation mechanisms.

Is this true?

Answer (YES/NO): NO